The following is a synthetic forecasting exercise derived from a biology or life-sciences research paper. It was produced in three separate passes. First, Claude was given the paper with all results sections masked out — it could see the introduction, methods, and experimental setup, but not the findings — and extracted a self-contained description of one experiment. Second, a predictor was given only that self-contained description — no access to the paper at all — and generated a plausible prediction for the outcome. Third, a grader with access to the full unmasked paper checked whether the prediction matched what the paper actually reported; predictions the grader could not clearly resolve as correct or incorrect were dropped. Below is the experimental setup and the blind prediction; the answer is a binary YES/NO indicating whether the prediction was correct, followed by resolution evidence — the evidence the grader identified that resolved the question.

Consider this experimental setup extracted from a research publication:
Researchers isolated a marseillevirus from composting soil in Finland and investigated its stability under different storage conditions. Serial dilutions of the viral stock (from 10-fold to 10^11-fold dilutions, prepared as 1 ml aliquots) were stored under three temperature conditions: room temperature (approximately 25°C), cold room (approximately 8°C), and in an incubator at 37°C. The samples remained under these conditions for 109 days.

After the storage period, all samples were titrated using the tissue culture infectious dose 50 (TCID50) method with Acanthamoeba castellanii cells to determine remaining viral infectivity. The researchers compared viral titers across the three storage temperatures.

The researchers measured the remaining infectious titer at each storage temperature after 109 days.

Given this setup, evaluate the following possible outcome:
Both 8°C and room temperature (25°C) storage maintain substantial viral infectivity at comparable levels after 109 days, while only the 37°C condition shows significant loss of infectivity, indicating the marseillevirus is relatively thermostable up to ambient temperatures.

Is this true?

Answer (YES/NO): NO